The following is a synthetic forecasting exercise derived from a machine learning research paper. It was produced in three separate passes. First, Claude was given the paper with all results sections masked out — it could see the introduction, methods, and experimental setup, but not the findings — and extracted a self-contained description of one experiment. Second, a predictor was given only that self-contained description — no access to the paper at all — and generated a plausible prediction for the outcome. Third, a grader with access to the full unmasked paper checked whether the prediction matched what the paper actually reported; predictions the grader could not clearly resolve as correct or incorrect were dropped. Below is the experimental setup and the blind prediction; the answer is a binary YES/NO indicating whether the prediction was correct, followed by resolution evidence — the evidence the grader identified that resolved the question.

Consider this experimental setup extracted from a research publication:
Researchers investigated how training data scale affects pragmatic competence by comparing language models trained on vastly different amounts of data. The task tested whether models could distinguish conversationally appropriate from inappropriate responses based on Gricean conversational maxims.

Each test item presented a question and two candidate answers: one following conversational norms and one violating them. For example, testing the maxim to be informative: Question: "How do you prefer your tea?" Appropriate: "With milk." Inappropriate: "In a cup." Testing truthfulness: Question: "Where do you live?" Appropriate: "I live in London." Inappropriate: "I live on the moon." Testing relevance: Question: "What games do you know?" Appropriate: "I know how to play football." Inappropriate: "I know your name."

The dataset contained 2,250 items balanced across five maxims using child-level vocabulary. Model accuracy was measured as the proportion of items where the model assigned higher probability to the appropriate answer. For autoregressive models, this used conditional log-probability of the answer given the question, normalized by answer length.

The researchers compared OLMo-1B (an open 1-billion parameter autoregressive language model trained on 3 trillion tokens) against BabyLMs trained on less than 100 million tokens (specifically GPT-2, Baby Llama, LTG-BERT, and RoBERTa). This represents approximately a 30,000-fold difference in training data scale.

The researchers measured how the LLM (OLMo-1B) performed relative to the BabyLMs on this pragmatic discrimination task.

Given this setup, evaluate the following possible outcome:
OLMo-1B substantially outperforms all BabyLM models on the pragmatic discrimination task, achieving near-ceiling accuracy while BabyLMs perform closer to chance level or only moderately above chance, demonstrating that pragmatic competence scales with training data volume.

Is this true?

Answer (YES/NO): NO